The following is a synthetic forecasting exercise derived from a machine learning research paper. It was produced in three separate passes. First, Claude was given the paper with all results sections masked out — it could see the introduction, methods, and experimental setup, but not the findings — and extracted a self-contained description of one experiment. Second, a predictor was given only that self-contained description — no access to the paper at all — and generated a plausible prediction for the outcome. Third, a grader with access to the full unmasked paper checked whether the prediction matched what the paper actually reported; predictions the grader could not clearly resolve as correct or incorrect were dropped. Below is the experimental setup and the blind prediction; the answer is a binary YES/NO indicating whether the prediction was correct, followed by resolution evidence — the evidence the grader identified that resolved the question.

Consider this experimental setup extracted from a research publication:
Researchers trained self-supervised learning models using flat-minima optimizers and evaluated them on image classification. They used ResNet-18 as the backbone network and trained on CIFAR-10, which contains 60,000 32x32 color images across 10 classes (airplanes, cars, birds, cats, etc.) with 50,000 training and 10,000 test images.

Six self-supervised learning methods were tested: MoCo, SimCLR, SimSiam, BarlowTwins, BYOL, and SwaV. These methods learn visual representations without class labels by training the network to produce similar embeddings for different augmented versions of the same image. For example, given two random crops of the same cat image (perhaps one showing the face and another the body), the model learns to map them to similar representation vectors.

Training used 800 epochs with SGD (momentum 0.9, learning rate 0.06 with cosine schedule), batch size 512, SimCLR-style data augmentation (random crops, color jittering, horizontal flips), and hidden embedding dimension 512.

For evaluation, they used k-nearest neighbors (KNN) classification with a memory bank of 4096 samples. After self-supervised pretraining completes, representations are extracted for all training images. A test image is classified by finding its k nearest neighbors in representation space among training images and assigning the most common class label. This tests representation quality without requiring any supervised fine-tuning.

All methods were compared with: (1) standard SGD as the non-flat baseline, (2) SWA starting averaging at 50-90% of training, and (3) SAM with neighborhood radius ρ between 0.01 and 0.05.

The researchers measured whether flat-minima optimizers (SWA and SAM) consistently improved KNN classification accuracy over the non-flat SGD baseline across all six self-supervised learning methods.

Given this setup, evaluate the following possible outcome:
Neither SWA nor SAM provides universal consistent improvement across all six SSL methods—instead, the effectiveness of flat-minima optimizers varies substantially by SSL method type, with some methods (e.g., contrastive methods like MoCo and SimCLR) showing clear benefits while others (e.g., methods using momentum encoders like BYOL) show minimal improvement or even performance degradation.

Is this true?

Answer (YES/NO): NO